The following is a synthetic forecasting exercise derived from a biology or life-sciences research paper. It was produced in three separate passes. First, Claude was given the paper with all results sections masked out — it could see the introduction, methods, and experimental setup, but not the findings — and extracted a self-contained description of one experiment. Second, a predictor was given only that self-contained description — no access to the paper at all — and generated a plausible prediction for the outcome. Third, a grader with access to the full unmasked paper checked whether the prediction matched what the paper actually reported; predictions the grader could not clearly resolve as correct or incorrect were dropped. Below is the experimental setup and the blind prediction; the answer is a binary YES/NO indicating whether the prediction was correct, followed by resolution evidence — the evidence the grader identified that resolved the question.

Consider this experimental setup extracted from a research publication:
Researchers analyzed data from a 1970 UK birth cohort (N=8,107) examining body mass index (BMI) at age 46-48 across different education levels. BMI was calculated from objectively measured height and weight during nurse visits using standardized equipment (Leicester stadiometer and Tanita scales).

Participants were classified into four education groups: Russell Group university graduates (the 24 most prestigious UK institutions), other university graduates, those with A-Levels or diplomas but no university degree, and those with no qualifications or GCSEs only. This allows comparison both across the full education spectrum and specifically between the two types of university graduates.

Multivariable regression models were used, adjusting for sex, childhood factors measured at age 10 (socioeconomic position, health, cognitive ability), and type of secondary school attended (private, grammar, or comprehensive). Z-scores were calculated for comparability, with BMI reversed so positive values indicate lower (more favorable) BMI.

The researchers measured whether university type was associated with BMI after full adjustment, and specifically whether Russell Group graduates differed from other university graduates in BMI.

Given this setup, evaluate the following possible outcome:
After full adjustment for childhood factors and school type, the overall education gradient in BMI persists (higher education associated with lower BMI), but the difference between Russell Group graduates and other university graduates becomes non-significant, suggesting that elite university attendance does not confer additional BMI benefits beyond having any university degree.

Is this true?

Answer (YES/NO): YES